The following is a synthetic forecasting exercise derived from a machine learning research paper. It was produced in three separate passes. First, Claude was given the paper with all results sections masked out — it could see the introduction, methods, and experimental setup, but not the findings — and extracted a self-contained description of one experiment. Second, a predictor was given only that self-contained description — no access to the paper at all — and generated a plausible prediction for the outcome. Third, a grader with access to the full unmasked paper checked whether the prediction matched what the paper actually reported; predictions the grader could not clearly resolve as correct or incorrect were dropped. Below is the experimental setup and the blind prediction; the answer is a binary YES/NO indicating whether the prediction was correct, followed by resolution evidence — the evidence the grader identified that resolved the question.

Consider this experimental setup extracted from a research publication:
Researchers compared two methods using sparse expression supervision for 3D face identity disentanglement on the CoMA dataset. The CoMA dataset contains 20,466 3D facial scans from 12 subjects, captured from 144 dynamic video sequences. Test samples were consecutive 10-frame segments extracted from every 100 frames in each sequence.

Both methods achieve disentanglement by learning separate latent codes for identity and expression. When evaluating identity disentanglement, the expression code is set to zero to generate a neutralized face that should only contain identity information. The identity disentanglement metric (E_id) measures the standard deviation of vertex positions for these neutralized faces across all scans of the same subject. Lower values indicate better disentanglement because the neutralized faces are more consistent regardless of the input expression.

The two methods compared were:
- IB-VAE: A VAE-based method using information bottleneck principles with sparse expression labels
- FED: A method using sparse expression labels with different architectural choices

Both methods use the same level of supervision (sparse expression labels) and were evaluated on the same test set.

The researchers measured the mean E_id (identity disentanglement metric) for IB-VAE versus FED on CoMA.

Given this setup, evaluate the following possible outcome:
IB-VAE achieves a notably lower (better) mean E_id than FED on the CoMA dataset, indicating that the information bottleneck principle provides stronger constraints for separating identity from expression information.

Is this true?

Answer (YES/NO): YES